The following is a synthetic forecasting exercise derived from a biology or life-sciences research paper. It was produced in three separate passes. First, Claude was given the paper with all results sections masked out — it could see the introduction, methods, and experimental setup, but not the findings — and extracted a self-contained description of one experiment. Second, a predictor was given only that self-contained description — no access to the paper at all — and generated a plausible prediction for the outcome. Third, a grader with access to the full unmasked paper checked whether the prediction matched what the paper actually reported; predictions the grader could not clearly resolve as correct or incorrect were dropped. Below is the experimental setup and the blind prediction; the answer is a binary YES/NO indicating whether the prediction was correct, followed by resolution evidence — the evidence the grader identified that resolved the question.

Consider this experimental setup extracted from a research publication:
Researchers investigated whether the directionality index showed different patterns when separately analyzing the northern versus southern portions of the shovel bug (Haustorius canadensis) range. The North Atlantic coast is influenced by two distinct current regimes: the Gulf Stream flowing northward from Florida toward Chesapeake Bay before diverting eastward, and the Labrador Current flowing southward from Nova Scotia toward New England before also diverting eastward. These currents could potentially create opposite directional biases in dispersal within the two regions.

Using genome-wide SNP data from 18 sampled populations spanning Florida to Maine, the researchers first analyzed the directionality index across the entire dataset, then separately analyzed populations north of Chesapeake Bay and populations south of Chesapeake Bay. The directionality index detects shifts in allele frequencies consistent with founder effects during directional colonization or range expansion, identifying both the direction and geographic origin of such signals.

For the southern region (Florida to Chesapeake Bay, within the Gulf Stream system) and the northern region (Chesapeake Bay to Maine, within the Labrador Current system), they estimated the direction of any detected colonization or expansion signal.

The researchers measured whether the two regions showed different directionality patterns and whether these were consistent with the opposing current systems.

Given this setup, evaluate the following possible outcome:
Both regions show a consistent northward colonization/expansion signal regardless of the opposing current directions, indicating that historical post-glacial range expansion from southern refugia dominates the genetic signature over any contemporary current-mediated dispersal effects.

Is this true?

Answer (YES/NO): NO